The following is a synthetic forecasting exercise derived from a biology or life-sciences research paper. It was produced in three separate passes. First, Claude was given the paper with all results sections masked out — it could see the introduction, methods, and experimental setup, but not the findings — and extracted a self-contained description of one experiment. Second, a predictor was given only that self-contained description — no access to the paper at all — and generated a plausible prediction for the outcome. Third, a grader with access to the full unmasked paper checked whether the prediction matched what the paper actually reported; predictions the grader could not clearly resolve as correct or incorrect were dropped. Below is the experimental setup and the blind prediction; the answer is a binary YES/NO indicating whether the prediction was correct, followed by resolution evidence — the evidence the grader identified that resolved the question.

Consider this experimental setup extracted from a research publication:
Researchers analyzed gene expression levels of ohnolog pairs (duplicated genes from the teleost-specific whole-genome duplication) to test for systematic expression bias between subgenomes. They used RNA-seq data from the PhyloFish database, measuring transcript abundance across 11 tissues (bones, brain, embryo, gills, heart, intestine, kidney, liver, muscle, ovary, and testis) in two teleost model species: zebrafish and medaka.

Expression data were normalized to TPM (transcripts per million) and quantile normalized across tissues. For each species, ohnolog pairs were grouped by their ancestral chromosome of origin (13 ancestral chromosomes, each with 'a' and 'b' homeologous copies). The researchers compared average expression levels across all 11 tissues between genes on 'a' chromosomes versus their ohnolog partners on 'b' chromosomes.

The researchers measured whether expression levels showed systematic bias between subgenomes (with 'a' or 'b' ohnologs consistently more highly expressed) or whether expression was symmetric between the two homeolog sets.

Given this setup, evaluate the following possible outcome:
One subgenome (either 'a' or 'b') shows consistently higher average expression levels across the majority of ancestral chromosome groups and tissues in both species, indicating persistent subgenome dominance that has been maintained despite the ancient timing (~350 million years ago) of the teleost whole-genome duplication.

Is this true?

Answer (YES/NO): NO